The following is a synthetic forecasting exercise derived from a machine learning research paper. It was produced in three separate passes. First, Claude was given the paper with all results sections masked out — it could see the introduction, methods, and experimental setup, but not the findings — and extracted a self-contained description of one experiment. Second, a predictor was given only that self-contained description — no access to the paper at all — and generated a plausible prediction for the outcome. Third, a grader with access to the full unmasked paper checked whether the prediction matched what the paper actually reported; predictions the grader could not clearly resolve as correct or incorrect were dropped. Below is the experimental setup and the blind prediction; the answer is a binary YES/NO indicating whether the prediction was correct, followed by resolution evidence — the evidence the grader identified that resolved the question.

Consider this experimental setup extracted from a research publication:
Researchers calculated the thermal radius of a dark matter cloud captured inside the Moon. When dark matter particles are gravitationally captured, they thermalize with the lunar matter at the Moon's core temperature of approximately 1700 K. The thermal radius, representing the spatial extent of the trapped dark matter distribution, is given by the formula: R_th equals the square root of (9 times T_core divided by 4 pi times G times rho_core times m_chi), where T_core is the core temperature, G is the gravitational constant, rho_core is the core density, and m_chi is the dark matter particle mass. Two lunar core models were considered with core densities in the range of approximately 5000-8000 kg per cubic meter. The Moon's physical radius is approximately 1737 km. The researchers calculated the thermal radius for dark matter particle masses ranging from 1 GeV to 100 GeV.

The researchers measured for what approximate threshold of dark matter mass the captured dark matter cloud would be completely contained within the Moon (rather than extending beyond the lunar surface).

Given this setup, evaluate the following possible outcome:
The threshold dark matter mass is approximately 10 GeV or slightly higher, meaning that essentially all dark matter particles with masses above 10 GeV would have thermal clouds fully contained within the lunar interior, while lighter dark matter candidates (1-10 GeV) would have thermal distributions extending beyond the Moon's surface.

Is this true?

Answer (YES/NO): NO